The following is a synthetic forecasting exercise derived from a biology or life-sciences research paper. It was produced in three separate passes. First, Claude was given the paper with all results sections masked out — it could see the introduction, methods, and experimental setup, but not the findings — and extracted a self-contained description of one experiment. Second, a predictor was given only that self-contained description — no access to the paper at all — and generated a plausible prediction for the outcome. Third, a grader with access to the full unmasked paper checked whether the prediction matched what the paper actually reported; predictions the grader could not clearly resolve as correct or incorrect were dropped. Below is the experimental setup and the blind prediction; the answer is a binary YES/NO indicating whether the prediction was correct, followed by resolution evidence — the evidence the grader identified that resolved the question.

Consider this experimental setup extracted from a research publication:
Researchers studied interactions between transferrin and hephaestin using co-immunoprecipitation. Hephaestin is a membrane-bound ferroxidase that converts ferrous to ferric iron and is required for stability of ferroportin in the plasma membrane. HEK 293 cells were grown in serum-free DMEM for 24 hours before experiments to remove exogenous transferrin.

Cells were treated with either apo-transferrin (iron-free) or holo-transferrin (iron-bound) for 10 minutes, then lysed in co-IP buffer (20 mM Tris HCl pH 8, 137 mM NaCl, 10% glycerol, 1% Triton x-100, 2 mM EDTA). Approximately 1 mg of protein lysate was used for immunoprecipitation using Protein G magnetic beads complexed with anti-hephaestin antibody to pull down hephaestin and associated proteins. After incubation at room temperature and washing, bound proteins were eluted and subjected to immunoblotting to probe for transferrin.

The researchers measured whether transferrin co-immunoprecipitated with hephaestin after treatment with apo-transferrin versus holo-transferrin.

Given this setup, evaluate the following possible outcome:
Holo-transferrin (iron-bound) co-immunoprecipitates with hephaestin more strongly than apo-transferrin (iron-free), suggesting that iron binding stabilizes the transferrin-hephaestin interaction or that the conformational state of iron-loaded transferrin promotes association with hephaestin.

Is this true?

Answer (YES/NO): NO